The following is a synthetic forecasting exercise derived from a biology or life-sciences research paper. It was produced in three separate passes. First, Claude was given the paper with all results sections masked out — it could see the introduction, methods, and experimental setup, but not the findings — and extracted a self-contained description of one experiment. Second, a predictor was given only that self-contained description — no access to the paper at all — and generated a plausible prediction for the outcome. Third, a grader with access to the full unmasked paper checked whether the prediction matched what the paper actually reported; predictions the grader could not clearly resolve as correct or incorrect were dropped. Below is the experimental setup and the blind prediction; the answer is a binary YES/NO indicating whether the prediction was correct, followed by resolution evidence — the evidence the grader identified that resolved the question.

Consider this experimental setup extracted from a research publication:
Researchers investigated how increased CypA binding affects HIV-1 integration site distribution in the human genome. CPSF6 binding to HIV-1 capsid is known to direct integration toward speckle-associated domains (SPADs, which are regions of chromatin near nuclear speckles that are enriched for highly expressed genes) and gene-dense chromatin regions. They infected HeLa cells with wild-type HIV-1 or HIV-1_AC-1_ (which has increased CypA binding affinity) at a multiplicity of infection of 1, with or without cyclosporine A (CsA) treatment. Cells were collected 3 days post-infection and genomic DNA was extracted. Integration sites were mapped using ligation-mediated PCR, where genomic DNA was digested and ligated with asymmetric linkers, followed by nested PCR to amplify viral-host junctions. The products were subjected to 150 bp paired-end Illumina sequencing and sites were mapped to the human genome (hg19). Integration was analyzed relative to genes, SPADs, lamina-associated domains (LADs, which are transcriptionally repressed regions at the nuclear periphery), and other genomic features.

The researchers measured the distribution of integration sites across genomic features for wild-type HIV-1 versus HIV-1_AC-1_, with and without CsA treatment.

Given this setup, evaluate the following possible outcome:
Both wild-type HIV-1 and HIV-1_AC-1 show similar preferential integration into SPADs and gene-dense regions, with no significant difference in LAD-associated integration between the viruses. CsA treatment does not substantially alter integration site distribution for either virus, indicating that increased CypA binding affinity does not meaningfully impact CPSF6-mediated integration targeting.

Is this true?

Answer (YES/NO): NO